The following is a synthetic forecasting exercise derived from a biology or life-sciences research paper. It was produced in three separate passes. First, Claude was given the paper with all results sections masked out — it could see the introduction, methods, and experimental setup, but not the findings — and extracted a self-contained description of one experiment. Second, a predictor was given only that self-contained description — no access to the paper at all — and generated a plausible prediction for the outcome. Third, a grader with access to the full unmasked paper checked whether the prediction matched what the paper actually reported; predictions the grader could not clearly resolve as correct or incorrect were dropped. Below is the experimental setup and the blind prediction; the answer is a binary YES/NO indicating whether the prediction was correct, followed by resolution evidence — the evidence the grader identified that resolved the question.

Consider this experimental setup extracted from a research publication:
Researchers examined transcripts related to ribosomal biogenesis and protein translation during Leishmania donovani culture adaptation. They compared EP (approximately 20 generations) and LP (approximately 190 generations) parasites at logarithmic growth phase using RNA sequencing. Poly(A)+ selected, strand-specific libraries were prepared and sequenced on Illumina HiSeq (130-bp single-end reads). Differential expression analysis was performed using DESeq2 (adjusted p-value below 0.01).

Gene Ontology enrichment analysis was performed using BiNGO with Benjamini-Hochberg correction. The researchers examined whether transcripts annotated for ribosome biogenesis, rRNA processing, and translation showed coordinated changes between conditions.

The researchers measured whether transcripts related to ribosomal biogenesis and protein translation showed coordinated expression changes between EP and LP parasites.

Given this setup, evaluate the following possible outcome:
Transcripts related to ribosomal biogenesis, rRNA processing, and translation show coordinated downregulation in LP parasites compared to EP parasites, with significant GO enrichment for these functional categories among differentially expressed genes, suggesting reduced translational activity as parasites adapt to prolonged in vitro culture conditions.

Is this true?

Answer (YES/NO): NO